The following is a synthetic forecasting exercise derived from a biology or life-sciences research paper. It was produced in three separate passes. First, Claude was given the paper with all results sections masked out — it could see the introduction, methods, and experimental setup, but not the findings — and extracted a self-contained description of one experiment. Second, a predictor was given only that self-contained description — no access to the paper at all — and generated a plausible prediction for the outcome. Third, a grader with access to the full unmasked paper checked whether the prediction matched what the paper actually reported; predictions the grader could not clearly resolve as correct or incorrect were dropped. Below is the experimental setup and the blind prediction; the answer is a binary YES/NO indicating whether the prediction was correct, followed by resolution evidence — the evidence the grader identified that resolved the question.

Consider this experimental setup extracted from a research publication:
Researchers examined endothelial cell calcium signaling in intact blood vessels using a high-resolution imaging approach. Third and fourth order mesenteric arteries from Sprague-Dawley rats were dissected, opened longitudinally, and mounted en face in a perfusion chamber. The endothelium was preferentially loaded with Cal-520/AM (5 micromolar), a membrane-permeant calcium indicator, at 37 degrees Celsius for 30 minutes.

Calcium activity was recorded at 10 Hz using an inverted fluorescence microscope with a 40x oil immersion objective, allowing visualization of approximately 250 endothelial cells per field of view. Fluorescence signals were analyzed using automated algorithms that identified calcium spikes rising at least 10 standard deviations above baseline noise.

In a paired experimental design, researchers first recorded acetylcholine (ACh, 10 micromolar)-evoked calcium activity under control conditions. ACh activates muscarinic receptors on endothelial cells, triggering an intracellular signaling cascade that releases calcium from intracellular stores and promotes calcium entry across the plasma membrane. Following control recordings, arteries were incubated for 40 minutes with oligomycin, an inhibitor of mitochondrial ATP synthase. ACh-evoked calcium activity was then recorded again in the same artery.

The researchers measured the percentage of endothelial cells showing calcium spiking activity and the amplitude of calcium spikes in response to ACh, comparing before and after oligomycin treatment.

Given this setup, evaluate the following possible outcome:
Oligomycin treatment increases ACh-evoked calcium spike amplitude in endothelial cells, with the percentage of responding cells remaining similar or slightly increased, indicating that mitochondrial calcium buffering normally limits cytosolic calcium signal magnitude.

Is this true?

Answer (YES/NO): NO